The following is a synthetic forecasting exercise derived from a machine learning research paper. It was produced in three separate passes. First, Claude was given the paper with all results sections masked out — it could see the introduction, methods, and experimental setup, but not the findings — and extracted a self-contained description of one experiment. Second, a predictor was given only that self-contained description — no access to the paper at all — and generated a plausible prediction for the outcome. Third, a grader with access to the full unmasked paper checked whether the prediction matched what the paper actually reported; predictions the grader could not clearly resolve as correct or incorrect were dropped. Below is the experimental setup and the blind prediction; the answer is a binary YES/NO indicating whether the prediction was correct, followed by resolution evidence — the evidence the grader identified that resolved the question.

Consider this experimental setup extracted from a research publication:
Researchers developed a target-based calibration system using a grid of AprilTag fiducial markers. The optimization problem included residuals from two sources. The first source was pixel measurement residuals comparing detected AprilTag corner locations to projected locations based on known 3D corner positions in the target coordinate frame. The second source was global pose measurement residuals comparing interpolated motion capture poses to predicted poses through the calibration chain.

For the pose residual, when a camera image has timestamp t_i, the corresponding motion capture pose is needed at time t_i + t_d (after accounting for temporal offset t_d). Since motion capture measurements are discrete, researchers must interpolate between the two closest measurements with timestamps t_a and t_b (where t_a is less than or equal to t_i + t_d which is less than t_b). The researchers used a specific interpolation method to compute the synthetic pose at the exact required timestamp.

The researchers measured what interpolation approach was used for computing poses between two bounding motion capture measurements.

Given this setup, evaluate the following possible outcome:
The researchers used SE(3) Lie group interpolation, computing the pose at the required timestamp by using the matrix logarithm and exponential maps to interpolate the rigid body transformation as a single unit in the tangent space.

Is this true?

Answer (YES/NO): YES